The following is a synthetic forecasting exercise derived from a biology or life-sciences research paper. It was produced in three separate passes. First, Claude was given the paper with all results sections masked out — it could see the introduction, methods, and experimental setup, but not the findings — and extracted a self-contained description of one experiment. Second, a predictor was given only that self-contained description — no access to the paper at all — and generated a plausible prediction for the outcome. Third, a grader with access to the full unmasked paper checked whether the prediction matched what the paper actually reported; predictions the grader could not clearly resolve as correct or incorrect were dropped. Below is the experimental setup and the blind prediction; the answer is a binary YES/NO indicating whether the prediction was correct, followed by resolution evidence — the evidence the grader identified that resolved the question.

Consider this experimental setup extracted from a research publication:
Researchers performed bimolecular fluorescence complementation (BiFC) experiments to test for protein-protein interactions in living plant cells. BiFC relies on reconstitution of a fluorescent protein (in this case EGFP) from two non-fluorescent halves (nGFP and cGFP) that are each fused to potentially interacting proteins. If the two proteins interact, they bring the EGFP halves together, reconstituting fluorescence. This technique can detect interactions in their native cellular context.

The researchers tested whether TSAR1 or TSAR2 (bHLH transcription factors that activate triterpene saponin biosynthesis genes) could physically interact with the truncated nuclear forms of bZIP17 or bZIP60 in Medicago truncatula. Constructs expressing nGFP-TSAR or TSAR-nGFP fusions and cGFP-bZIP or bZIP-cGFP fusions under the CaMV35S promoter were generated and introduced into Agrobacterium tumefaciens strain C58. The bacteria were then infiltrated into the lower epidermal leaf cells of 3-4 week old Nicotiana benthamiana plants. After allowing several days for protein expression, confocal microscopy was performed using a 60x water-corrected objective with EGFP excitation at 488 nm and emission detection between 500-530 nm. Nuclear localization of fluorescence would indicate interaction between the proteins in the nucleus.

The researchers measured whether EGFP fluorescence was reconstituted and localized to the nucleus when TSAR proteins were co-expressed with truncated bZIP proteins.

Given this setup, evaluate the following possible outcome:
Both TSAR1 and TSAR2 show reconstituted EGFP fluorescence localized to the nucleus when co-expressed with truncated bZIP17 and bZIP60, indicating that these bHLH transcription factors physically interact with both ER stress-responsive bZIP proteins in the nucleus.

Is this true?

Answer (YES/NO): NO